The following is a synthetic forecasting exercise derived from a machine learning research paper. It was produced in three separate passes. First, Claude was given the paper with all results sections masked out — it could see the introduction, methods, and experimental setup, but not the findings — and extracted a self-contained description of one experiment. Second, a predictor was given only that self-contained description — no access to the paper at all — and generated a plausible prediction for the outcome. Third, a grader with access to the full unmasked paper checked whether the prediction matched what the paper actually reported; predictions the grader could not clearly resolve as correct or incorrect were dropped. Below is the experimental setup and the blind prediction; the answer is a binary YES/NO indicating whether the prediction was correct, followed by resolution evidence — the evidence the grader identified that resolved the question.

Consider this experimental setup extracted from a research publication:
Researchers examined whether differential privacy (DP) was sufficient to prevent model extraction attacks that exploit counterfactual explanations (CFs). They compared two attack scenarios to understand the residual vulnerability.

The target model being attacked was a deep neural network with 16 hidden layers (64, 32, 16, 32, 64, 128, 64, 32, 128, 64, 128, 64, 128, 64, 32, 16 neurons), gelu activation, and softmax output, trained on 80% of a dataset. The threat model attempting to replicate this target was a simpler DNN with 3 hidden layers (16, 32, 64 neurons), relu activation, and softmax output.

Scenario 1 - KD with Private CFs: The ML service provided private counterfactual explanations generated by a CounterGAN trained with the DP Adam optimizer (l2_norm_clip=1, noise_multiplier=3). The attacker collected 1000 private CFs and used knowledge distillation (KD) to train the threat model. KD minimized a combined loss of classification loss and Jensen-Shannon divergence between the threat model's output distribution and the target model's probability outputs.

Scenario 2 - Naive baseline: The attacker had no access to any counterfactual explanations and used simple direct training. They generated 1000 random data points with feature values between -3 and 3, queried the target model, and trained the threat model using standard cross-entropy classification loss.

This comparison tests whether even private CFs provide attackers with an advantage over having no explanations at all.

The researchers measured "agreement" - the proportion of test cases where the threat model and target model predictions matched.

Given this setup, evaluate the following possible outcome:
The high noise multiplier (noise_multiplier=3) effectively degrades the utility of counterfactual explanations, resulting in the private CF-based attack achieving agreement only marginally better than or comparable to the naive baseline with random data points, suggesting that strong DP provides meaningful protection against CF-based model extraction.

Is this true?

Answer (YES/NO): YES